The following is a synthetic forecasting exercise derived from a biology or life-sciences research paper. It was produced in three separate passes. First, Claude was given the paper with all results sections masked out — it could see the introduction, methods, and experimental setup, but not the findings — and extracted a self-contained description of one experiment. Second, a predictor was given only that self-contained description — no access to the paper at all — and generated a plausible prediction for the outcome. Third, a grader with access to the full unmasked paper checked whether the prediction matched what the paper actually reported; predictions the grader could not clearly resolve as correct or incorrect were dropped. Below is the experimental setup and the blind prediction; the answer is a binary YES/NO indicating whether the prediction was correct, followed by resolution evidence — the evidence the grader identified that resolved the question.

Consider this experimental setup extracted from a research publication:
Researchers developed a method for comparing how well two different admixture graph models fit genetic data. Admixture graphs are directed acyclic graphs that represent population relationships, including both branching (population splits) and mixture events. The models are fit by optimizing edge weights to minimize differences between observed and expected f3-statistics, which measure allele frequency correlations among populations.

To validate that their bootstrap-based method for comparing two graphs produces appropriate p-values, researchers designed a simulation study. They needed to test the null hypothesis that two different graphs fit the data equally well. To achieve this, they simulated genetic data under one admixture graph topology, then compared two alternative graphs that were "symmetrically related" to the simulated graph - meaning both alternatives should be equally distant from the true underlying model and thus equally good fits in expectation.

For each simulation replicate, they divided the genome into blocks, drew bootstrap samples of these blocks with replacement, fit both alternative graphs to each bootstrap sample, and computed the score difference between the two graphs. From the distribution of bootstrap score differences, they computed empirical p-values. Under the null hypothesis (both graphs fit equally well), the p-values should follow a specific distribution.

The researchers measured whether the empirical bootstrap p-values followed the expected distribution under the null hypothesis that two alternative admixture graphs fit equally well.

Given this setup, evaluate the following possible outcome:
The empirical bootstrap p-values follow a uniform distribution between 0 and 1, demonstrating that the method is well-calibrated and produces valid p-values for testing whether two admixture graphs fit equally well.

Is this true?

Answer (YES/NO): YES